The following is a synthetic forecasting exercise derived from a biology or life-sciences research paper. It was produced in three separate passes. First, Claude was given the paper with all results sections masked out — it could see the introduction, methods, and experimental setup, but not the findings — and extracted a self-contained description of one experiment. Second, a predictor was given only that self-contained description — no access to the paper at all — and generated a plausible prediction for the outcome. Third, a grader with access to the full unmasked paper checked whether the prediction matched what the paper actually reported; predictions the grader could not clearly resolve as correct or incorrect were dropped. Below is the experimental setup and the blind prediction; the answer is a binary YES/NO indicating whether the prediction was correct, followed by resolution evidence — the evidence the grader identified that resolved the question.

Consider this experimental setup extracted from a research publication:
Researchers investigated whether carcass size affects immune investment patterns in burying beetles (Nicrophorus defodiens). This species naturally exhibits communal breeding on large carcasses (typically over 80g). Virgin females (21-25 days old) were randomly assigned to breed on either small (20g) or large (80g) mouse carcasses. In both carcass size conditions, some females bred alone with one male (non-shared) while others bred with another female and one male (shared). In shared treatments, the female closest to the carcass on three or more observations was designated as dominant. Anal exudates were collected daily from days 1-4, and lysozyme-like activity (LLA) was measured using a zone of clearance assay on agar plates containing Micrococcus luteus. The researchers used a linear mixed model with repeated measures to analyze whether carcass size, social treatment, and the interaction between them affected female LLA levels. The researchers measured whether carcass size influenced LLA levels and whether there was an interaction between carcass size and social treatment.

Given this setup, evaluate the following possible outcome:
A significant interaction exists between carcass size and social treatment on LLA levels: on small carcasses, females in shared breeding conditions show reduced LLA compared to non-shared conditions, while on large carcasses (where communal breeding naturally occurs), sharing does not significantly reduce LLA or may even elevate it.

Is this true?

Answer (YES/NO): NO